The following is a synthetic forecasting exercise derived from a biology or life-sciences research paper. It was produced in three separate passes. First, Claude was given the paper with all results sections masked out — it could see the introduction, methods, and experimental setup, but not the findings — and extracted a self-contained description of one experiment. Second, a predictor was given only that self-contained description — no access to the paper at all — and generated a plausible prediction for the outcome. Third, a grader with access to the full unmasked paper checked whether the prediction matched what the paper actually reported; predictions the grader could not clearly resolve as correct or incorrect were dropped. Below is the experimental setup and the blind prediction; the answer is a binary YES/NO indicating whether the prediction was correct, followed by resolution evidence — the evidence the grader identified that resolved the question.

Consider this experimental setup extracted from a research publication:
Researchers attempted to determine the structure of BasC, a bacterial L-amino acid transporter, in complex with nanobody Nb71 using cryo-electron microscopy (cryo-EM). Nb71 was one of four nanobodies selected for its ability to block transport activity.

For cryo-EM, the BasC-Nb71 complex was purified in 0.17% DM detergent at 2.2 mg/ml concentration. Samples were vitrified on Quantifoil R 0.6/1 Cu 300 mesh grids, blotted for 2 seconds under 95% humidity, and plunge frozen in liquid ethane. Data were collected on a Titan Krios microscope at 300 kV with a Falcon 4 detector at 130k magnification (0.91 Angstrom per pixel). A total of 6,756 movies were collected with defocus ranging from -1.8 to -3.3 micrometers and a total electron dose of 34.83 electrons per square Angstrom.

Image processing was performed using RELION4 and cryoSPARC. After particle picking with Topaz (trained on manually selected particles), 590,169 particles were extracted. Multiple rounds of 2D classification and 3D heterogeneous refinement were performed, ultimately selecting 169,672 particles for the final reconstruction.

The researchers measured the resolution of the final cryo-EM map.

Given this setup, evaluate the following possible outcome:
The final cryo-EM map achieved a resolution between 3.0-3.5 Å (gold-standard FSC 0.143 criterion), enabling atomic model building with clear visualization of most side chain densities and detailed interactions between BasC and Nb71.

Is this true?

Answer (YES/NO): NO